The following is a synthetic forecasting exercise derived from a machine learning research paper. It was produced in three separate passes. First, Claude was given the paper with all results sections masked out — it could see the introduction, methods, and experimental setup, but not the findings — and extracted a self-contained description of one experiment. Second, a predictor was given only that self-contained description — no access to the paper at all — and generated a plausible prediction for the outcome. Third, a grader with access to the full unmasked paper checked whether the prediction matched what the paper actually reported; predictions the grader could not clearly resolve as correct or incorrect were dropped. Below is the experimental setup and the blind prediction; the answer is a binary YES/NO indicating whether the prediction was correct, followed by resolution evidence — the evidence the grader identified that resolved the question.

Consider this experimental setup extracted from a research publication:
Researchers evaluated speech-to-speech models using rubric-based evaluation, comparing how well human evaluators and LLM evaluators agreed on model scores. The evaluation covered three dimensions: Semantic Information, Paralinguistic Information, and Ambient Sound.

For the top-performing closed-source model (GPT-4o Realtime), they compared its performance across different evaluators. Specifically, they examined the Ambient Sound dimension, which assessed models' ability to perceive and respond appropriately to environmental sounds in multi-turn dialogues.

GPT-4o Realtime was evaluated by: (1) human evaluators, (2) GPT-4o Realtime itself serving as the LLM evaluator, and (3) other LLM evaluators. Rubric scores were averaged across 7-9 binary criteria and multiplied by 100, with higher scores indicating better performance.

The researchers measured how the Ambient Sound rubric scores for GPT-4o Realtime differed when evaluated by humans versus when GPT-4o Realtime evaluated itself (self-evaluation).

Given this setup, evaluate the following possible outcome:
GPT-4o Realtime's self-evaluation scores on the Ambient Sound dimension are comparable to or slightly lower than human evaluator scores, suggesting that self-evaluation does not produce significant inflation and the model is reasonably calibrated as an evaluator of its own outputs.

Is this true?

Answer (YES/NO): YES